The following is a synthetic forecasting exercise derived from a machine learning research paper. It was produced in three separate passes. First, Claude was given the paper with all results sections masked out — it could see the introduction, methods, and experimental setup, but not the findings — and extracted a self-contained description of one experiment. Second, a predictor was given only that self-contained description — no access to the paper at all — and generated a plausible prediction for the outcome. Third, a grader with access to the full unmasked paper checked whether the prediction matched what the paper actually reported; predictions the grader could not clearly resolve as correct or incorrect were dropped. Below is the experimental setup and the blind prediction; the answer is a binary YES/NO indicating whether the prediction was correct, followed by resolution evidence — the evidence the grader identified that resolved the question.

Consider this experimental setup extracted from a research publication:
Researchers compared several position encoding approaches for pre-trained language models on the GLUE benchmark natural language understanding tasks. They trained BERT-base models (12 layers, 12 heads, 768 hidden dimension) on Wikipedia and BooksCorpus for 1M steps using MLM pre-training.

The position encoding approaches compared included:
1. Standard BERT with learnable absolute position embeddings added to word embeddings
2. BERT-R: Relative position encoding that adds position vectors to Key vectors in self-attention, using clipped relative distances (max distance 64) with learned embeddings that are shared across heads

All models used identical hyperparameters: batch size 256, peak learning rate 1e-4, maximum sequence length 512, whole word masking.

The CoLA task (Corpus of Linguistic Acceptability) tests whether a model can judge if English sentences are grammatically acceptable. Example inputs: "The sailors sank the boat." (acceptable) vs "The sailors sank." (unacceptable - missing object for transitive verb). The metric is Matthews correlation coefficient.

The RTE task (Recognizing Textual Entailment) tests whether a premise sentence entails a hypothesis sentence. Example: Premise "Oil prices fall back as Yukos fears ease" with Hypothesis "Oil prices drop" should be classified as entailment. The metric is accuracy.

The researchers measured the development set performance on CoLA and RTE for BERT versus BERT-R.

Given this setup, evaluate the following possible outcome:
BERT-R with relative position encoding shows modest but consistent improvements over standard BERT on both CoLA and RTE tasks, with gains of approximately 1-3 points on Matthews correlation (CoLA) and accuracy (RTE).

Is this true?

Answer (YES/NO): YES